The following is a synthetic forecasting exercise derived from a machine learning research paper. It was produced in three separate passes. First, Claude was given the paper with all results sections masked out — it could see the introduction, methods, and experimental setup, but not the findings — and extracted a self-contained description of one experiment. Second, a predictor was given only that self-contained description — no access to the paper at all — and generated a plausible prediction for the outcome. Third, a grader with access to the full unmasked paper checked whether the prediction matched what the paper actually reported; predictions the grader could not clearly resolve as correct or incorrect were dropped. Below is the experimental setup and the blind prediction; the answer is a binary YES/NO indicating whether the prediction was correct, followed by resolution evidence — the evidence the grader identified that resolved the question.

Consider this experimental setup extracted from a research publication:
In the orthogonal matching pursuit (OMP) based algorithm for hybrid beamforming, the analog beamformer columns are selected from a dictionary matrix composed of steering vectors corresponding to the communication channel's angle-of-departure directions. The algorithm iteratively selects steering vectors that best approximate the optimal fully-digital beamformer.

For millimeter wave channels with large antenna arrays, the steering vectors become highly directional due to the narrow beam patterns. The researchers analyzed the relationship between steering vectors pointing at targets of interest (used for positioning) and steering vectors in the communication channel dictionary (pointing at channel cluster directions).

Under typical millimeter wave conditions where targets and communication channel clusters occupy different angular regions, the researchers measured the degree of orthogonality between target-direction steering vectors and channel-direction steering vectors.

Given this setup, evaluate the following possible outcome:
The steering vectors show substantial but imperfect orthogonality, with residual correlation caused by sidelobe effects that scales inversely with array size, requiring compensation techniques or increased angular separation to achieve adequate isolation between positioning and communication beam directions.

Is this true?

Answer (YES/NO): NO